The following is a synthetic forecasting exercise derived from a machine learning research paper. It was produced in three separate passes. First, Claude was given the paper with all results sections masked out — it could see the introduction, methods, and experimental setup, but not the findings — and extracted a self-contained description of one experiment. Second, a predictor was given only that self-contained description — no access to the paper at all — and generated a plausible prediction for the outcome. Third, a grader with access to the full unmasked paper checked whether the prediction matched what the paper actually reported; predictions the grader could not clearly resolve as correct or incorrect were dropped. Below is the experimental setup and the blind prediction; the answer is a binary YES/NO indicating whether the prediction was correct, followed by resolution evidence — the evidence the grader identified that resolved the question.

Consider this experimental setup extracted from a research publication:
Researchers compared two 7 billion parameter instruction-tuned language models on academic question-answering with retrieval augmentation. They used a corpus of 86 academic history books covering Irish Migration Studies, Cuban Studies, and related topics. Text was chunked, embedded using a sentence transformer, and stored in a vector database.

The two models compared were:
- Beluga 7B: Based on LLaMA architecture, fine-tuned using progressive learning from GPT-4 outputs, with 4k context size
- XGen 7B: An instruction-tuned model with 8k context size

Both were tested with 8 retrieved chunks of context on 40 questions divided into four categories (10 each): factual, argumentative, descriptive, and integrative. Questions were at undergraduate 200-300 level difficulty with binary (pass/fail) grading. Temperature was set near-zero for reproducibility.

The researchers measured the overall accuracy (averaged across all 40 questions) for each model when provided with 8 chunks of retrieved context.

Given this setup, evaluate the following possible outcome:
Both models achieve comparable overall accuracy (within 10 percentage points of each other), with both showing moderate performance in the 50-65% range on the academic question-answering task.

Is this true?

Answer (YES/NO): NO